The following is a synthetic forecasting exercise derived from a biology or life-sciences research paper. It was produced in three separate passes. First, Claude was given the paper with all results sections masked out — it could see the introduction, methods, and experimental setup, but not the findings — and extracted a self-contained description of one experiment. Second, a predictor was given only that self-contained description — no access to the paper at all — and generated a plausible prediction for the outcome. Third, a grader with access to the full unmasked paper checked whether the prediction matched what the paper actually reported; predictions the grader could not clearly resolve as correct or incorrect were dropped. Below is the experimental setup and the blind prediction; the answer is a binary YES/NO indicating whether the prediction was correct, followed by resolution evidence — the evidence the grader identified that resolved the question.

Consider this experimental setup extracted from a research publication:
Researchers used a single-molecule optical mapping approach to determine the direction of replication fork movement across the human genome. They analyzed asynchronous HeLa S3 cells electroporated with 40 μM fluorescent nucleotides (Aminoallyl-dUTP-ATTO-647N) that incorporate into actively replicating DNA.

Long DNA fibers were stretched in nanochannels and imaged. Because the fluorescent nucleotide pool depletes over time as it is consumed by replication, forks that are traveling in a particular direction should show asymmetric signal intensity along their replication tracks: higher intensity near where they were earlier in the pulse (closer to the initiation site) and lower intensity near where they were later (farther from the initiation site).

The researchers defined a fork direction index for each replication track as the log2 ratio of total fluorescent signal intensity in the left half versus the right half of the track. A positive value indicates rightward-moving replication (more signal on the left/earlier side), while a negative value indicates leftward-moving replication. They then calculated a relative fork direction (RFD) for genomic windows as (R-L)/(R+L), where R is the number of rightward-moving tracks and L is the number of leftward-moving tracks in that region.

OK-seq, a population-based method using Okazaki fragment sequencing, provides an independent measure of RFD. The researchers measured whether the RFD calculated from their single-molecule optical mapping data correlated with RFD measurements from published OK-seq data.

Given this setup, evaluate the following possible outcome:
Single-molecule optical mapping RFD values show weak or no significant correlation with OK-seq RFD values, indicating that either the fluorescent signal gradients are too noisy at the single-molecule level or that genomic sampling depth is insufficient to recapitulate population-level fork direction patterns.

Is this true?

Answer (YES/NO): NO